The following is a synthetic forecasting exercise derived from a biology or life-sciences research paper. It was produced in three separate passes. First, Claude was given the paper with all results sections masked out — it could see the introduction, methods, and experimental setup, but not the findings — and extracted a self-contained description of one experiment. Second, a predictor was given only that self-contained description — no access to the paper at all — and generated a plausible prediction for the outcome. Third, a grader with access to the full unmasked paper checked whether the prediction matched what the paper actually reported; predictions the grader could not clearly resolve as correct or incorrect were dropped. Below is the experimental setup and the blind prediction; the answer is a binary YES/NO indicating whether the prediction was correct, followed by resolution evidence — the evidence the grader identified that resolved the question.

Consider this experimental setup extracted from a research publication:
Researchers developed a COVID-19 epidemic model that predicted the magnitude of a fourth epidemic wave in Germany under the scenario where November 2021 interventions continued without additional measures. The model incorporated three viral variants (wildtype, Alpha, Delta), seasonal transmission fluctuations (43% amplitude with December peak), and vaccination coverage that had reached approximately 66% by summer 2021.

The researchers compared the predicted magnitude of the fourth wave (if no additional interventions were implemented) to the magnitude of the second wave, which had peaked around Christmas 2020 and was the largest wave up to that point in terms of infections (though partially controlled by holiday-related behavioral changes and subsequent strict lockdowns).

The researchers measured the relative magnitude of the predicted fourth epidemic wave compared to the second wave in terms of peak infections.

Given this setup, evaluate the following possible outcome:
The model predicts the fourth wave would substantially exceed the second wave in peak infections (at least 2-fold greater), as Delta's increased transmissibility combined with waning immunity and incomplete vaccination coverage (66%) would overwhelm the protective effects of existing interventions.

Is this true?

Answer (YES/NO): YES